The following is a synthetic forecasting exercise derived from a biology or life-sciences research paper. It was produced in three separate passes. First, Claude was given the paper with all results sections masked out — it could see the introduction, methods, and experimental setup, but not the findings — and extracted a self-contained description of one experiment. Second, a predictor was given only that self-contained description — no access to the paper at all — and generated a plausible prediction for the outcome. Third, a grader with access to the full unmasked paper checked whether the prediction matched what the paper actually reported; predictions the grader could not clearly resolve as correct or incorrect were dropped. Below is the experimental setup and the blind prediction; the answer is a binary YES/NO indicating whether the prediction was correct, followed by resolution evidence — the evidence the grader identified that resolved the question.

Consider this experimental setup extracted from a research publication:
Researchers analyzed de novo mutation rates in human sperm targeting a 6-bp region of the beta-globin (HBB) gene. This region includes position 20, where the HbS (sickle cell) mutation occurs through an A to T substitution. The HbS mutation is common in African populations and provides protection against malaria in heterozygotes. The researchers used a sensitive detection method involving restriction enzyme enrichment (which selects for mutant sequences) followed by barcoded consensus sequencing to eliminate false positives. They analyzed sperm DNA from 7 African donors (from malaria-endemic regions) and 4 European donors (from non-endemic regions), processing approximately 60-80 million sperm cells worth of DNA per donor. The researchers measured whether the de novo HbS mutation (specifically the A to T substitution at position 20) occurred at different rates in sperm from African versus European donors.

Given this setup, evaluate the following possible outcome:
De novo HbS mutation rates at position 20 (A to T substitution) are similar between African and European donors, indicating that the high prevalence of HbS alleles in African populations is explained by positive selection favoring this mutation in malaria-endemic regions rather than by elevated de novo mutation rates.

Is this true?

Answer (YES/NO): NO